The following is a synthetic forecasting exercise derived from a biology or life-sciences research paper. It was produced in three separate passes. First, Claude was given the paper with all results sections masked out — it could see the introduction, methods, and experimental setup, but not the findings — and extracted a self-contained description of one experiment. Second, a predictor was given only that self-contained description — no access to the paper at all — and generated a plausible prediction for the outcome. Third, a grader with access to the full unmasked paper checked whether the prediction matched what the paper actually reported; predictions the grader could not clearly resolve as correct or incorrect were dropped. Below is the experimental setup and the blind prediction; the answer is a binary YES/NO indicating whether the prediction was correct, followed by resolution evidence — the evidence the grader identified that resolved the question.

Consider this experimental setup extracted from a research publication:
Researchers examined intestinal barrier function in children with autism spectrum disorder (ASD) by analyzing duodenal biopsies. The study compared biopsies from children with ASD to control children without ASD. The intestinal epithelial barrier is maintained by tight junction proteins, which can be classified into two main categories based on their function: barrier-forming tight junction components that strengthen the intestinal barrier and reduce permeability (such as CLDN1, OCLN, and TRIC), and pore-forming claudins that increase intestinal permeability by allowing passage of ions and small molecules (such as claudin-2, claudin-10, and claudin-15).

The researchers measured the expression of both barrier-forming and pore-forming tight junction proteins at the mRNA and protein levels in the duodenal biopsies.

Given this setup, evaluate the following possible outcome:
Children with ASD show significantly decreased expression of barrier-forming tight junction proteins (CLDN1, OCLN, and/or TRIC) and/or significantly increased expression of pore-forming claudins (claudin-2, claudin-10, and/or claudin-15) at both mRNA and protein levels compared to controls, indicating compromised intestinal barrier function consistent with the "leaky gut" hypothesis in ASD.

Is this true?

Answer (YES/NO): YES